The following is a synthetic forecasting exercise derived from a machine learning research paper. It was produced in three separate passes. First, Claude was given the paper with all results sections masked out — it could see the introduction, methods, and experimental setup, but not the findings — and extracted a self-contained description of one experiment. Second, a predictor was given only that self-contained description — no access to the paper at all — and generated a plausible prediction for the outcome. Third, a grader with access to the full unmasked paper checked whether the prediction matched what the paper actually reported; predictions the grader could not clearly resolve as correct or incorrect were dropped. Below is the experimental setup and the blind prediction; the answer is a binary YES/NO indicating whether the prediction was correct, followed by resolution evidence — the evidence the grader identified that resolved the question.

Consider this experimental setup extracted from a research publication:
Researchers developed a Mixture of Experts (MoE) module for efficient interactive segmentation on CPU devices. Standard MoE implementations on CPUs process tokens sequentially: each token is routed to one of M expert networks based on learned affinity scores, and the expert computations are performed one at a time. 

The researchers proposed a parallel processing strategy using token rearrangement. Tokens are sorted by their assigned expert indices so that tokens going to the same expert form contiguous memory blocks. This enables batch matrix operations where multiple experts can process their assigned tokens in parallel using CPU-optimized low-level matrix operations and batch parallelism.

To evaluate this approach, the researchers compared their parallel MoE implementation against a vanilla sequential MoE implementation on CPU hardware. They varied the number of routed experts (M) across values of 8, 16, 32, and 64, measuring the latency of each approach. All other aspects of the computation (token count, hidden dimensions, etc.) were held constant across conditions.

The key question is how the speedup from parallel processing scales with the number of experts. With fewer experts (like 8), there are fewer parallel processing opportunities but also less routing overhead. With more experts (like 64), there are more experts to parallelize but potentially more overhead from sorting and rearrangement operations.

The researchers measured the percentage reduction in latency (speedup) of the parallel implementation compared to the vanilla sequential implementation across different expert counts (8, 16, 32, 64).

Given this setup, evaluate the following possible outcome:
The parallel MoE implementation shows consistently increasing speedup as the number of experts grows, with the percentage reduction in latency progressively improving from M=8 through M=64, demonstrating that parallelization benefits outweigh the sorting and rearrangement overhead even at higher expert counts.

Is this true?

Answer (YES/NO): YES